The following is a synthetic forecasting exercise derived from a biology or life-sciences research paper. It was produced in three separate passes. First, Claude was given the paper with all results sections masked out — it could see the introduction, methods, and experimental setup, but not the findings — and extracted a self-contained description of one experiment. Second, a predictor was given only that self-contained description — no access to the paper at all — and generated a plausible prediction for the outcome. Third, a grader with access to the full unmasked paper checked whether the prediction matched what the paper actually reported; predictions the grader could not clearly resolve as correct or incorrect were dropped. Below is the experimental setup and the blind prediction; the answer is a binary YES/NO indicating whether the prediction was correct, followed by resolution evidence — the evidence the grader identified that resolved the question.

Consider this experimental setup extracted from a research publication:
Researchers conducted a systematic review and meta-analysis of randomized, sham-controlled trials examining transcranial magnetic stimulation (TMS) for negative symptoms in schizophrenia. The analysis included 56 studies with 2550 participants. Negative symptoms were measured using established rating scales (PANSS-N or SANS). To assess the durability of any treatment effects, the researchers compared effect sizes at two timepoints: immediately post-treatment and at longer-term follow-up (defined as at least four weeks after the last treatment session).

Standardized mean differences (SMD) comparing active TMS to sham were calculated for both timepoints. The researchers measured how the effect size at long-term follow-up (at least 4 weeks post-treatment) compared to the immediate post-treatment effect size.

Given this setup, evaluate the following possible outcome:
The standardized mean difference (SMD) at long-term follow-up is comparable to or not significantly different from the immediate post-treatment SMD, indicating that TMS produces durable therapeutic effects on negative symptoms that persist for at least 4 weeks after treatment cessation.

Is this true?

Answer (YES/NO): YES